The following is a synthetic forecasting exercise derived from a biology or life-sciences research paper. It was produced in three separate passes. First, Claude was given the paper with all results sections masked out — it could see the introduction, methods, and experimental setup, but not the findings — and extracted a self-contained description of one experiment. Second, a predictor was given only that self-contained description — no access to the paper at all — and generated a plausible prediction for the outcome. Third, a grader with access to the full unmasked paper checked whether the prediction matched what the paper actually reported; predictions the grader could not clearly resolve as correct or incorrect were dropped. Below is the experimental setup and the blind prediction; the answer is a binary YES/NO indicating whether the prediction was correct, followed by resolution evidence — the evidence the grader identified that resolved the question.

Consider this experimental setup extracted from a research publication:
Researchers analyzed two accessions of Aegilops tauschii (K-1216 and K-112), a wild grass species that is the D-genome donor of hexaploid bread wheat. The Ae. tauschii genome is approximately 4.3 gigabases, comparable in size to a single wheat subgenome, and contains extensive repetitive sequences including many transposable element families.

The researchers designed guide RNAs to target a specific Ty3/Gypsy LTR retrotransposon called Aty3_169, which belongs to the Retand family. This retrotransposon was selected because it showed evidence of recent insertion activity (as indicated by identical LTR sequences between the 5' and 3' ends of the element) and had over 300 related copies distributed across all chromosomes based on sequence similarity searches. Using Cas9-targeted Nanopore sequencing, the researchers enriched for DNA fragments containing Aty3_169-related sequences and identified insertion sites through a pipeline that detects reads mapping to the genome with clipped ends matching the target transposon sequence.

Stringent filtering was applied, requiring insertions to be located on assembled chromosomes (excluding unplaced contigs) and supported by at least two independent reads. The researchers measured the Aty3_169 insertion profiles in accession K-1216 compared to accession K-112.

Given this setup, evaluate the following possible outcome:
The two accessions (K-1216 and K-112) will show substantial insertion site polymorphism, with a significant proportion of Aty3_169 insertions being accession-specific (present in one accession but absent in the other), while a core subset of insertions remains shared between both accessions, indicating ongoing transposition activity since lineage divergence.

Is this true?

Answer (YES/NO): YES